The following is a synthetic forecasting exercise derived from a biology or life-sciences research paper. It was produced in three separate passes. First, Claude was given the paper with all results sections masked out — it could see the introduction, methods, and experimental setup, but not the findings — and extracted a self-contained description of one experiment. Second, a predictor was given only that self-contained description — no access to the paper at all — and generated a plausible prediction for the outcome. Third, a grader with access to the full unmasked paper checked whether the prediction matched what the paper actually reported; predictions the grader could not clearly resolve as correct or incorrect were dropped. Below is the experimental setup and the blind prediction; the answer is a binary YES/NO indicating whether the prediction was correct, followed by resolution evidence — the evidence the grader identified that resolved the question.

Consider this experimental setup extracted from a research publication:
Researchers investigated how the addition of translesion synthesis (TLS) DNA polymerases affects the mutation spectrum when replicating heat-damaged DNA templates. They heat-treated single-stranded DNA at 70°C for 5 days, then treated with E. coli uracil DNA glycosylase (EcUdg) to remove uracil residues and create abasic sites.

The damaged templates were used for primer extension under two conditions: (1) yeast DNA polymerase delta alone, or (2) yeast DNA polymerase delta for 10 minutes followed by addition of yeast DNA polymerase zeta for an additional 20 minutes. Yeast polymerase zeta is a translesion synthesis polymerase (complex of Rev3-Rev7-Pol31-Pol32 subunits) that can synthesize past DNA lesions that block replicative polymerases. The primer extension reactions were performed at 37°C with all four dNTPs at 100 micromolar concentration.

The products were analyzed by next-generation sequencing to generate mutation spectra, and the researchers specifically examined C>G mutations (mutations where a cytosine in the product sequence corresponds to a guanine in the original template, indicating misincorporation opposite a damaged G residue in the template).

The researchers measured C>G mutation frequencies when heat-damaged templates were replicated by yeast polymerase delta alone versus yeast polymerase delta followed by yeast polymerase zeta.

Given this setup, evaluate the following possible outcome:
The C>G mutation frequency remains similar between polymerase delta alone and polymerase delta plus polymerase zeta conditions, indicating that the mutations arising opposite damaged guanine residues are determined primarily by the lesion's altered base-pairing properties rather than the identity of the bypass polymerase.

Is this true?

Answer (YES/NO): NO